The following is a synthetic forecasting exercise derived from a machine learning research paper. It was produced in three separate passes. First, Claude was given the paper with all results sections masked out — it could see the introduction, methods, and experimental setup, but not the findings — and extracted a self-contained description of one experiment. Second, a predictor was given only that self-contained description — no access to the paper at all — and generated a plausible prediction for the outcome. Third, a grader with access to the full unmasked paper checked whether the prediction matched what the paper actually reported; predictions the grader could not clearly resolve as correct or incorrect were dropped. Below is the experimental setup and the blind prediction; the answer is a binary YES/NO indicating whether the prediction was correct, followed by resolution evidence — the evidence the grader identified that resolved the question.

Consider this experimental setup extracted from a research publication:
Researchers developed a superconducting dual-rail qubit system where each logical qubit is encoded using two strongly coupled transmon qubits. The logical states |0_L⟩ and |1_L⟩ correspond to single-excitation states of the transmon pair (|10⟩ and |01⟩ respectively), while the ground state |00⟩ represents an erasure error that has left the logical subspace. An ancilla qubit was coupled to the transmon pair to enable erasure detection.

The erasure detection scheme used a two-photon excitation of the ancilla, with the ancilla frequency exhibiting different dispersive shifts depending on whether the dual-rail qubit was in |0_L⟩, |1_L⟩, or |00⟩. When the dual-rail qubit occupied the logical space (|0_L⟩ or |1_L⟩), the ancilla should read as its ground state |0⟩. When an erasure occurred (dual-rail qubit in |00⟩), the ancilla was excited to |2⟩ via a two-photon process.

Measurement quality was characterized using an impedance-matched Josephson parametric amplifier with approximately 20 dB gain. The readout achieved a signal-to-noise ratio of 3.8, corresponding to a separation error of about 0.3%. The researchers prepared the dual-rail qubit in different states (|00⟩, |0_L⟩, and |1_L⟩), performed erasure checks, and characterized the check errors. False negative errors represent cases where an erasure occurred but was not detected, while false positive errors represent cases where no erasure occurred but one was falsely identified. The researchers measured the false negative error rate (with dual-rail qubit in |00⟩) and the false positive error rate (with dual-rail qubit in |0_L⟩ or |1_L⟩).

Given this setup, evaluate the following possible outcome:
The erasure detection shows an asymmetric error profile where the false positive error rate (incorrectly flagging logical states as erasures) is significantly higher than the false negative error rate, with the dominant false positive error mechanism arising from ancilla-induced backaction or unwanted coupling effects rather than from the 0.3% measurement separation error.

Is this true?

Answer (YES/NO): NO